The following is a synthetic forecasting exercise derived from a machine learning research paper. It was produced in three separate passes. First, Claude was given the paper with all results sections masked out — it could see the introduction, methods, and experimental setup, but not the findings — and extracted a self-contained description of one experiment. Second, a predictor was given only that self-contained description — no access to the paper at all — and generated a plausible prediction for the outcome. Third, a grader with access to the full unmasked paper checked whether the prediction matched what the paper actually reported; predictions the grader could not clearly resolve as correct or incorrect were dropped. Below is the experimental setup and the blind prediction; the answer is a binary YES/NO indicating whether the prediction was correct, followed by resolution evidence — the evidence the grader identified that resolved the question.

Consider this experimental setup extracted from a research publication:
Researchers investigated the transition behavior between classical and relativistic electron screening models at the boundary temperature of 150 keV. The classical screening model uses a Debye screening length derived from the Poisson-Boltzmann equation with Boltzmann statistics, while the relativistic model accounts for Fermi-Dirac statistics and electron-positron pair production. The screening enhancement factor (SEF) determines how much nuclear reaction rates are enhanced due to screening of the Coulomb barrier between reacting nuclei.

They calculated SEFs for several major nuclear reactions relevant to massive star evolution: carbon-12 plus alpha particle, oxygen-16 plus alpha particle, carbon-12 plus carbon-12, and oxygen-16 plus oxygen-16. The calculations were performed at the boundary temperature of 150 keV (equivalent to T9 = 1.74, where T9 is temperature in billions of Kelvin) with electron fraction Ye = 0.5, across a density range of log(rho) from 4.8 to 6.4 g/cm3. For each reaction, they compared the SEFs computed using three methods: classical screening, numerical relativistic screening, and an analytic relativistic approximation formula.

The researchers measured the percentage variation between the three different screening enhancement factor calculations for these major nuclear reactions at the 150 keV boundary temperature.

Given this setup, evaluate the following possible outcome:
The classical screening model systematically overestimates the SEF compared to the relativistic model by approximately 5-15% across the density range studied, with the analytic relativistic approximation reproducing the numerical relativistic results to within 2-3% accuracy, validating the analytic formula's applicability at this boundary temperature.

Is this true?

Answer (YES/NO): NO